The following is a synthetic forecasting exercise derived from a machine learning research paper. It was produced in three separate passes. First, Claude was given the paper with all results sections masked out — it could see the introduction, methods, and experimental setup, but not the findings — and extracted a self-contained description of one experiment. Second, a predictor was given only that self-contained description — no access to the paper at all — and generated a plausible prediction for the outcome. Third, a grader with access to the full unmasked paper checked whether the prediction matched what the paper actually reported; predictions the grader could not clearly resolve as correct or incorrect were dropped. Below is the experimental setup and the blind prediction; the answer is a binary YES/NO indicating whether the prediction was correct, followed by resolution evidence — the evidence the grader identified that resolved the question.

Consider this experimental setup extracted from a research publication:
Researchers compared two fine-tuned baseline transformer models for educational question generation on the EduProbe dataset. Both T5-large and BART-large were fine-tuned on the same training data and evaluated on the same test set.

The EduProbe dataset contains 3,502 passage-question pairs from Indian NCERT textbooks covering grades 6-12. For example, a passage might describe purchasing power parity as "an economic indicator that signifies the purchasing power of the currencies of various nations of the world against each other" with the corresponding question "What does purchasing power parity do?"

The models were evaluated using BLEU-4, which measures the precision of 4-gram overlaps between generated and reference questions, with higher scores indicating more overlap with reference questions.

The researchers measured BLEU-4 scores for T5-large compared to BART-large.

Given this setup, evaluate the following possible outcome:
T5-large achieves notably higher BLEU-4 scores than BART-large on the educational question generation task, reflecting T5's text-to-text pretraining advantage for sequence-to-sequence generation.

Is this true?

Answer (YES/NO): NO